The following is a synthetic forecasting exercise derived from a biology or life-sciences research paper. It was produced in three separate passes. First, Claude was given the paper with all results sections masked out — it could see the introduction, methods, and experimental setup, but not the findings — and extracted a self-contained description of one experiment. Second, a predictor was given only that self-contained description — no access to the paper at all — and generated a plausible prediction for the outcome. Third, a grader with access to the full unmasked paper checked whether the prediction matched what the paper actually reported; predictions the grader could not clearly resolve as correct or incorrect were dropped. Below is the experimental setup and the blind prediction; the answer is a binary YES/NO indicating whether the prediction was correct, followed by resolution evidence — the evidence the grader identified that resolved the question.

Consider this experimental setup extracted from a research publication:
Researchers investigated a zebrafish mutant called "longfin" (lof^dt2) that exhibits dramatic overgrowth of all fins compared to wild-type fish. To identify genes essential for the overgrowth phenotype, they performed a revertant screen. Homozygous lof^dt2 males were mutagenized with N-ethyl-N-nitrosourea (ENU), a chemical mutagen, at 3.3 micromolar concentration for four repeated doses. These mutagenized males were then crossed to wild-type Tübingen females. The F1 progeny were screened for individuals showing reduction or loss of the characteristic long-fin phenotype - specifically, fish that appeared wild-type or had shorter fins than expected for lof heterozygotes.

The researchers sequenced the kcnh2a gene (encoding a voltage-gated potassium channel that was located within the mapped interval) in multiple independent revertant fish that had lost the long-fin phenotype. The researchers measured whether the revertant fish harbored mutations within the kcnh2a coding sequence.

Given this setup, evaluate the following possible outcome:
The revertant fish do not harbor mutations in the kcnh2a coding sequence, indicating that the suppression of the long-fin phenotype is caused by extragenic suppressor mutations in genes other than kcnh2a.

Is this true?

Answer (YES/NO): NO